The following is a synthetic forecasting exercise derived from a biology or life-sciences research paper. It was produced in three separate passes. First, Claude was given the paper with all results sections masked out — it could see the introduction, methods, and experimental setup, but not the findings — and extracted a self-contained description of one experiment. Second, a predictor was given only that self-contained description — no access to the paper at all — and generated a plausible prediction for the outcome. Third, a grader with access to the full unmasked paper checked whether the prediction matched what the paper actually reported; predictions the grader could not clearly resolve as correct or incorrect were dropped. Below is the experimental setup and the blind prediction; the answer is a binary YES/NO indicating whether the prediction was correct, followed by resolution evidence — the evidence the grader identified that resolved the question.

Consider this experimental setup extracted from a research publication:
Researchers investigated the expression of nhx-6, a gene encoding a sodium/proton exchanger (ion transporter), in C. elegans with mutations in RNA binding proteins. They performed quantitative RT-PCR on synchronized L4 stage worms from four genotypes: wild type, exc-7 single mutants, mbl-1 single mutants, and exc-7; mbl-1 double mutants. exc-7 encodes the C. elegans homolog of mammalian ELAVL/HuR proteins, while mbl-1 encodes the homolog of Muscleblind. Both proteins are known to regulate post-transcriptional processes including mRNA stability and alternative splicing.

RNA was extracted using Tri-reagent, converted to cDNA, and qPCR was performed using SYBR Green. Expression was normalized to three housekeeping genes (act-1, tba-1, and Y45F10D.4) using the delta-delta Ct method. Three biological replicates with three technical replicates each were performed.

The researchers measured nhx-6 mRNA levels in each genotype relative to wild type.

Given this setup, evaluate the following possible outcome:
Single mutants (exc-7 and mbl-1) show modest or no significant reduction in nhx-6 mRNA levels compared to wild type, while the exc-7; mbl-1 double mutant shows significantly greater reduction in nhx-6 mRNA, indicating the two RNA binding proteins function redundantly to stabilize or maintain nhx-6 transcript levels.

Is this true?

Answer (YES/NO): NO